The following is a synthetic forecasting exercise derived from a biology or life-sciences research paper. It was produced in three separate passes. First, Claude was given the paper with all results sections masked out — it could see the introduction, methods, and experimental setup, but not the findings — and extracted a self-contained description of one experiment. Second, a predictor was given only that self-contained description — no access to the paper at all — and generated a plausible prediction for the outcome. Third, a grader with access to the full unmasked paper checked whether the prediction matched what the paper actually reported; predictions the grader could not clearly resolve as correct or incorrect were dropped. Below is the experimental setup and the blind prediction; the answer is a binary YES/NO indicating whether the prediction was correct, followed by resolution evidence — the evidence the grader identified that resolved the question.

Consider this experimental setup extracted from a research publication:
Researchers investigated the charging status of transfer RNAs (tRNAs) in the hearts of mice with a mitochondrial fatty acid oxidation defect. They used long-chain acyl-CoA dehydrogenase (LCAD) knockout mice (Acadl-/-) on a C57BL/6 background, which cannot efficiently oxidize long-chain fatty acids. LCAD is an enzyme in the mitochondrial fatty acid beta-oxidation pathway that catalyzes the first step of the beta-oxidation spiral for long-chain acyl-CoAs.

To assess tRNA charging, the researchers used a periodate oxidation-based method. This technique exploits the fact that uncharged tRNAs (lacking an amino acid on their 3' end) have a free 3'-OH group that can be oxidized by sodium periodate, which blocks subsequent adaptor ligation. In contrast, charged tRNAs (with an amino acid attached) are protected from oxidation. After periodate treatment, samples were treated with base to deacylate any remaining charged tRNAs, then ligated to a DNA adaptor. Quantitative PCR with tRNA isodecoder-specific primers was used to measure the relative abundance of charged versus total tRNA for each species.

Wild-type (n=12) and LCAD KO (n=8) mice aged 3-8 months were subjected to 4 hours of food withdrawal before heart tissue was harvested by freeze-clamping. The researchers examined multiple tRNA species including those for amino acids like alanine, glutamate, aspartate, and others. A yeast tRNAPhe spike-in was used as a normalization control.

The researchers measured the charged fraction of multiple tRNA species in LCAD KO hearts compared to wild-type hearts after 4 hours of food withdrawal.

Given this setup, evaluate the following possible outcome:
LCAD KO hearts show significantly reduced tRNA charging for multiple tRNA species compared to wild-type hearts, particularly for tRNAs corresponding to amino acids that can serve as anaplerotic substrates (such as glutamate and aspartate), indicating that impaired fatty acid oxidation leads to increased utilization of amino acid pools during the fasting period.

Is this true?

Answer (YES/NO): NO